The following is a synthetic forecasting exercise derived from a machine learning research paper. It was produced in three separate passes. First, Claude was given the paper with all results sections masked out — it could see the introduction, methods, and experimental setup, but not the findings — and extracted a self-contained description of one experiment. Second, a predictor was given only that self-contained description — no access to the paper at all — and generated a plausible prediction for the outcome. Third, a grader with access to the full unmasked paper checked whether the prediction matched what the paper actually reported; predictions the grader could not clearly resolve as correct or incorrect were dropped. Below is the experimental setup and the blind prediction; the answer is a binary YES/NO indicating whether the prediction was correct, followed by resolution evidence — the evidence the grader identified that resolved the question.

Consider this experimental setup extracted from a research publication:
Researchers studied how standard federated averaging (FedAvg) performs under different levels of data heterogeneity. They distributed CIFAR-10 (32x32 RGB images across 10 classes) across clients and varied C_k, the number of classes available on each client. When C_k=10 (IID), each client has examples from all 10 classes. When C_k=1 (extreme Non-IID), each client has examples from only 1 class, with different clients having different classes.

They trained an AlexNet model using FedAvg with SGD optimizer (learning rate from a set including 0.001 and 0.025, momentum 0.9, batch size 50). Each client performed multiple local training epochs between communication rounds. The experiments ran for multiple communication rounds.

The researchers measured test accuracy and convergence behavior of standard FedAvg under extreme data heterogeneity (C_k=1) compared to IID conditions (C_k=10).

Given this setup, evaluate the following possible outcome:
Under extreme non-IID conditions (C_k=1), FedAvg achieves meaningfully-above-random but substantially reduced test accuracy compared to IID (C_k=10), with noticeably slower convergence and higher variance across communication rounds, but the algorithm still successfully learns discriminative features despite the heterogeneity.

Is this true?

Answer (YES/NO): NO